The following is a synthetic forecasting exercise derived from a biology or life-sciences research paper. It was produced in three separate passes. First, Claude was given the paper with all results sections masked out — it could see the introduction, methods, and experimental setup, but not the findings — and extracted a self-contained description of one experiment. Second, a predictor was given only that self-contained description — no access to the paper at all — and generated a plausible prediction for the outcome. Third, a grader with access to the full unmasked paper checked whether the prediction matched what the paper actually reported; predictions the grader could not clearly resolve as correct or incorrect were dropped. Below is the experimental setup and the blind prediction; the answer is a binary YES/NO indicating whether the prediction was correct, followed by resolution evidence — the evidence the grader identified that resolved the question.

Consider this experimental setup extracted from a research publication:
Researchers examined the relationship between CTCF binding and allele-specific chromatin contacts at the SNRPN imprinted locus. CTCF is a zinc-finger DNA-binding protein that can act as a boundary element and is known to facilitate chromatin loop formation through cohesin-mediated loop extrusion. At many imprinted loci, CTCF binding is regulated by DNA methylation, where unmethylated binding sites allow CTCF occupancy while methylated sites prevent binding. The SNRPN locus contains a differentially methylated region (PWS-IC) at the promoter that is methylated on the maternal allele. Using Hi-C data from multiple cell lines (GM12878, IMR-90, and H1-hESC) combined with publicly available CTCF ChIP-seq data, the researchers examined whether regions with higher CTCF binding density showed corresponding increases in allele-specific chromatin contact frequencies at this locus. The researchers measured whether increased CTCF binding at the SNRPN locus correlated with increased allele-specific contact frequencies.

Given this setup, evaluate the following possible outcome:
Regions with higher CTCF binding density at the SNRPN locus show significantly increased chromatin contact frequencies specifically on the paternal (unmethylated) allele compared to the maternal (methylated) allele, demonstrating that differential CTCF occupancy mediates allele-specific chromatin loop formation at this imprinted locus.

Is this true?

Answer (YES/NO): NO